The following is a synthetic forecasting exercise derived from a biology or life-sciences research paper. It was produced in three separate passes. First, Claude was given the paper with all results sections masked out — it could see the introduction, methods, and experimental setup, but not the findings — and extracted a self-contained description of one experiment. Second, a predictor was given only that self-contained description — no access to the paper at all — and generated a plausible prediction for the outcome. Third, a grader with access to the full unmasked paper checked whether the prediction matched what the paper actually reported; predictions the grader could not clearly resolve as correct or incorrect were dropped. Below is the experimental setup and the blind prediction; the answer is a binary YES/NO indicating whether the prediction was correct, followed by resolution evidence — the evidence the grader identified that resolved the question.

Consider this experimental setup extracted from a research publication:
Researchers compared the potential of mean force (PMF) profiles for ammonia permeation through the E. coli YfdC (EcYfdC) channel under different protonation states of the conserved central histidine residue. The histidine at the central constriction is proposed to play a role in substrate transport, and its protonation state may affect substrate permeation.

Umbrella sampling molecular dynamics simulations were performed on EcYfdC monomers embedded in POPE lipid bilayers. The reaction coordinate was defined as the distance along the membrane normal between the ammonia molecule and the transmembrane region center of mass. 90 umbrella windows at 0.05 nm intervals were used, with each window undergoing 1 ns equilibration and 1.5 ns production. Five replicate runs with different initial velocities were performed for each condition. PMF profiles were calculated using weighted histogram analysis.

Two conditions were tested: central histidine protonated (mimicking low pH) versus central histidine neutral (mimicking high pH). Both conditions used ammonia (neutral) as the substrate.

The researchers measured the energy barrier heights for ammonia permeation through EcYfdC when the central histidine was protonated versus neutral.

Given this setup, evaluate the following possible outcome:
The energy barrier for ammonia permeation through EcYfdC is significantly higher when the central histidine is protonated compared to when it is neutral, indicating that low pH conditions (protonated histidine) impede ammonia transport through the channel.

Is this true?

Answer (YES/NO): NO